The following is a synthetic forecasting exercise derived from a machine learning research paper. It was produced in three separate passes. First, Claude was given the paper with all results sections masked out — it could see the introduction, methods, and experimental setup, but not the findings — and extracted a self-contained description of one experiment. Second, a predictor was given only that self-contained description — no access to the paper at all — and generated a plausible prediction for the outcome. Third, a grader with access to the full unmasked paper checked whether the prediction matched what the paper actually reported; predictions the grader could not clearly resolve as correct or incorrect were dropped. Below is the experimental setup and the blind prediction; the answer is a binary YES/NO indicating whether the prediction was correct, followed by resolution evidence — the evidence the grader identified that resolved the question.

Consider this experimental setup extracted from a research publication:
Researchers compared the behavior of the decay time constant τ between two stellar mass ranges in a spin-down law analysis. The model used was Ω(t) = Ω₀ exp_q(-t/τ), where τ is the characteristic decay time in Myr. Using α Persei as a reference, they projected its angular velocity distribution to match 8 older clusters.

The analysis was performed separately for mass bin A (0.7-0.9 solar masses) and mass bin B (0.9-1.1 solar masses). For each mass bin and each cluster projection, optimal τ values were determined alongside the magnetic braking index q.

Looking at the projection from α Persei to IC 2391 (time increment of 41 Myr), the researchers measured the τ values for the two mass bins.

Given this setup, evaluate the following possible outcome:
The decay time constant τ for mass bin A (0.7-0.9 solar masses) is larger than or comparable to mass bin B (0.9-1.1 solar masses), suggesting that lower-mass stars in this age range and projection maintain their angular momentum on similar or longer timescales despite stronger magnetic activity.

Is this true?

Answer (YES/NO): NO